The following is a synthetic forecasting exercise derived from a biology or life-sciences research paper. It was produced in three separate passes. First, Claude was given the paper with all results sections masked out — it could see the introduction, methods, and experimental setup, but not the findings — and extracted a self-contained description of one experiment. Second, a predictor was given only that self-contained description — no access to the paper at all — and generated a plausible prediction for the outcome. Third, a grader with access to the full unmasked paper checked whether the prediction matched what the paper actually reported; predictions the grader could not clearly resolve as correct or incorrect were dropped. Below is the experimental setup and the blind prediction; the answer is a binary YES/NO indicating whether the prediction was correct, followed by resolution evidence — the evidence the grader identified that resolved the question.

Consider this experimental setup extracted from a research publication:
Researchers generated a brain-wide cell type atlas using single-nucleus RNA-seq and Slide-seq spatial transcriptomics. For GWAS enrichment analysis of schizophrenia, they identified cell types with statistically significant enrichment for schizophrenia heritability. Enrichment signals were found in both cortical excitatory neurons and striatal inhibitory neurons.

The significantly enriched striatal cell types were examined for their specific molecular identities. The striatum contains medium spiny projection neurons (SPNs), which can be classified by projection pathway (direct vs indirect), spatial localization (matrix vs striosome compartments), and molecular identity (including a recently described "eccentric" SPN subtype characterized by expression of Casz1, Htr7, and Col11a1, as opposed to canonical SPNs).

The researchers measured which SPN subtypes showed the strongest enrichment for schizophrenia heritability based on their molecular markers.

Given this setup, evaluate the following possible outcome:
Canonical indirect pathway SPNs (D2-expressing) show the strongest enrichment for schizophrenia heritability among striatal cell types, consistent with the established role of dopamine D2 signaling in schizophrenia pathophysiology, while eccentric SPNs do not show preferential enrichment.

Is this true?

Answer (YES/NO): NO